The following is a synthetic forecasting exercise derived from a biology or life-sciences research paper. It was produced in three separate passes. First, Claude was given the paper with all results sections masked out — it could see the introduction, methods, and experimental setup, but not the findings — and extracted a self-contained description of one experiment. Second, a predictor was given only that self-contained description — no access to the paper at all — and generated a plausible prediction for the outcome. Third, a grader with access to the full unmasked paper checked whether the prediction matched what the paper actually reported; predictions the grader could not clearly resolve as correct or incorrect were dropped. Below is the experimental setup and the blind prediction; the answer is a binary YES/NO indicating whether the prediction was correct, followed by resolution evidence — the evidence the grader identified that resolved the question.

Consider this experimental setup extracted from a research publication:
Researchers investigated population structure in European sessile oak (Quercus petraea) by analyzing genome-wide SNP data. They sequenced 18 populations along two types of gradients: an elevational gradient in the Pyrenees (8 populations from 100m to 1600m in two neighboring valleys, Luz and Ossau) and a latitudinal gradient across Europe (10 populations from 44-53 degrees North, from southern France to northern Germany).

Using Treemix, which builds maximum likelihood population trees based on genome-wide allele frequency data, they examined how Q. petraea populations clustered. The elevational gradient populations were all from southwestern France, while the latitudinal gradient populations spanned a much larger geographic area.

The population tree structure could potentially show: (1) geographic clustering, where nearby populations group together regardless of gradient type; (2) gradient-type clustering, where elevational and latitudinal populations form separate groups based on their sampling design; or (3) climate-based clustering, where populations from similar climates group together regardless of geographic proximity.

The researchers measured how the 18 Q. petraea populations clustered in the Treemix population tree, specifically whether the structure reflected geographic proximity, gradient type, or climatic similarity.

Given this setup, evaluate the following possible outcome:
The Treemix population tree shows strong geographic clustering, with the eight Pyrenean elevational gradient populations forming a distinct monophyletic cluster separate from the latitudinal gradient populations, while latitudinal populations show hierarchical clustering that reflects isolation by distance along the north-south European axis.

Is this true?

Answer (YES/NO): NO